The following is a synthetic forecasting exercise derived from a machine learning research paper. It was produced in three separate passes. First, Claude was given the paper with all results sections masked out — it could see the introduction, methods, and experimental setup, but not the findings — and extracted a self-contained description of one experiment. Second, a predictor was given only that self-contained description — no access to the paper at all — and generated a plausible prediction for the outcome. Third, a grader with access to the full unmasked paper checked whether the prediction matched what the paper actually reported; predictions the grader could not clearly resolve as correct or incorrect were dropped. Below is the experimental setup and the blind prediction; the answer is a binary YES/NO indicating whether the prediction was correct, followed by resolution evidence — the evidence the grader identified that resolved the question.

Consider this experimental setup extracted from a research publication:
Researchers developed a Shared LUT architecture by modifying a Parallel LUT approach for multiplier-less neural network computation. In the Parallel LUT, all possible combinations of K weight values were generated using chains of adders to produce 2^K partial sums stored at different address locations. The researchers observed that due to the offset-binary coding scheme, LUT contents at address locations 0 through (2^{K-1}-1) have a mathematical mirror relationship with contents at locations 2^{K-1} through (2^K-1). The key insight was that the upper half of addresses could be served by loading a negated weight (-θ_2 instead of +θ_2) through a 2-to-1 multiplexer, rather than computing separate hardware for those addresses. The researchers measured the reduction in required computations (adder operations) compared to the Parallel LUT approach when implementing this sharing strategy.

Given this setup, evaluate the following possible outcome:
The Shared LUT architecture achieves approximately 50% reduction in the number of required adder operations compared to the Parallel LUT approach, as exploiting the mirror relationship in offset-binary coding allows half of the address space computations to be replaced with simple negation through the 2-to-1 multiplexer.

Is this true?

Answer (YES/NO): YES